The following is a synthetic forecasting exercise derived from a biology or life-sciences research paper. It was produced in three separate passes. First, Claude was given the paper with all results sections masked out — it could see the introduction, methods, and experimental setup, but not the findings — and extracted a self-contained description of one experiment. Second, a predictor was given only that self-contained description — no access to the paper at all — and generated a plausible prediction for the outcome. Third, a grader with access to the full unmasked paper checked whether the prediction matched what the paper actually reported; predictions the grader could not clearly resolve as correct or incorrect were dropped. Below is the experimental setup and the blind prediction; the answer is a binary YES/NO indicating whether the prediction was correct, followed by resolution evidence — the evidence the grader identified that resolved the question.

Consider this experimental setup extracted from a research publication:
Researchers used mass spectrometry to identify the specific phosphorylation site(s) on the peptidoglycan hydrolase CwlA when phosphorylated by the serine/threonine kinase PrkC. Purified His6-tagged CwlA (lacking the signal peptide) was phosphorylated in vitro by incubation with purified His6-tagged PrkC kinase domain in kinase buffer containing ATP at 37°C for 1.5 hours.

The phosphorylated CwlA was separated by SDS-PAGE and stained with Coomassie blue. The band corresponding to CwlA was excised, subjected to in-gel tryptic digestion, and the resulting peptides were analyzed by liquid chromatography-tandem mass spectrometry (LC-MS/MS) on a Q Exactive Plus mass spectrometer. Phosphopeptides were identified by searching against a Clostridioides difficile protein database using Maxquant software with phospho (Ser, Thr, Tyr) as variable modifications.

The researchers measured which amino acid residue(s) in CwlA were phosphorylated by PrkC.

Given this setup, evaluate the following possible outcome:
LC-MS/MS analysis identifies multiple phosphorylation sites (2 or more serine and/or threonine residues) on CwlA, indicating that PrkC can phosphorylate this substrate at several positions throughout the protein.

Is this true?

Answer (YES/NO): YES